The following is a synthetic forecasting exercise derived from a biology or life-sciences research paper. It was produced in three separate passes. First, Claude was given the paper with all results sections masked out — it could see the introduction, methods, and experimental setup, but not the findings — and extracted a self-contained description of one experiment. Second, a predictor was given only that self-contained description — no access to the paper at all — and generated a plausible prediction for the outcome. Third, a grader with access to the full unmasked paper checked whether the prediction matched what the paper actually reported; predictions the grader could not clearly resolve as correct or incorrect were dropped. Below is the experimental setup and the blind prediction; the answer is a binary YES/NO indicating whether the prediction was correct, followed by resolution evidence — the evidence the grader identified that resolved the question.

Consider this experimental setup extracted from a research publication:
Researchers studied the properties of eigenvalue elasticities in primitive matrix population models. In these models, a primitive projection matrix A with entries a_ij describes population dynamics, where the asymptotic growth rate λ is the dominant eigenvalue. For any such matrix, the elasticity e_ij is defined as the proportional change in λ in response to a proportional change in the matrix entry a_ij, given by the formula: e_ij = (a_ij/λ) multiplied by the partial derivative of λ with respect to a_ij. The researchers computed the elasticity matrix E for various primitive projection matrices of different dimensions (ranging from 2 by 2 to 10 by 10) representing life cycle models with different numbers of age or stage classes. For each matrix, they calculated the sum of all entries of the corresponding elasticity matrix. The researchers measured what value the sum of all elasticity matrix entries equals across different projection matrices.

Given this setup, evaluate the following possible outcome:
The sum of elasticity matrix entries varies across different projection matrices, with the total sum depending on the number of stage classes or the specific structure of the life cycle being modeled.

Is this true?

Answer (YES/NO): NO